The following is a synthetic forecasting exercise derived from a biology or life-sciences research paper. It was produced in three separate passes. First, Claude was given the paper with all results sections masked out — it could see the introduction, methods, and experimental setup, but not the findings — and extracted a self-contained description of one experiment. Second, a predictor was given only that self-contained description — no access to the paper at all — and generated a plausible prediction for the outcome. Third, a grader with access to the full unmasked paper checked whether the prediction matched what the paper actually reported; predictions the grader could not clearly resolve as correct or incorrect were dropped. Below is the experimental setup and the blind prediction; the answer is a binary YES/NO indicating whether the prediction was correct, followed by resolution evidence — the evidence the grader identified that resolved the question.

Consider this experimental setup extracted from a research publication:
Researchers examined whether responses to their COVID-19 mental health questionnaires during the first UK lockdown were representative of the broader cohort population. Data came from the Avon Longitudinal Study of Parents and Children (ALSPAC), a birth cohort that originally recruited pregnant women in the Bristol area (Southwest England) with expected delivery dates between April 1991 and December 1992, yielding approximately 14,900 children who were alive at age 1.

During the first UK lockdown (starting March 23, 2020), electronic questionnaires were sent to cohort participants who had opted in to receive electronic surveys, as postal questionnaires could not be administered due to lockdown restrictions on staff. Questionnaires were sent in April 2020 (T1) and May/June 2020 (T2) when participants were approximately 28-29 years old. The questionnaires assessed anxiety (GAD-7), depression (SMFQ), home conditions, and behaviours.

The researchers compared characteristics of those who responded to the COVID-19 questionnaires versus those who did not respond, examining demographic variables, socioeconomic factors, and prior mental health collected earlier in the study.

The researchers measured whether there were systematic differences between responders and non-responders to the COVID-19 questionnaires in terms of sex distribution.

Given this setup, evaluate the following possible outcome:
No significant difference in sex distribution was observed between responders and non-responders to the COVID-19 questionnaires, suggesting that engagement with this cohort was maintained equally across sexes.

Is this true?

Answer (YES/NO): NO